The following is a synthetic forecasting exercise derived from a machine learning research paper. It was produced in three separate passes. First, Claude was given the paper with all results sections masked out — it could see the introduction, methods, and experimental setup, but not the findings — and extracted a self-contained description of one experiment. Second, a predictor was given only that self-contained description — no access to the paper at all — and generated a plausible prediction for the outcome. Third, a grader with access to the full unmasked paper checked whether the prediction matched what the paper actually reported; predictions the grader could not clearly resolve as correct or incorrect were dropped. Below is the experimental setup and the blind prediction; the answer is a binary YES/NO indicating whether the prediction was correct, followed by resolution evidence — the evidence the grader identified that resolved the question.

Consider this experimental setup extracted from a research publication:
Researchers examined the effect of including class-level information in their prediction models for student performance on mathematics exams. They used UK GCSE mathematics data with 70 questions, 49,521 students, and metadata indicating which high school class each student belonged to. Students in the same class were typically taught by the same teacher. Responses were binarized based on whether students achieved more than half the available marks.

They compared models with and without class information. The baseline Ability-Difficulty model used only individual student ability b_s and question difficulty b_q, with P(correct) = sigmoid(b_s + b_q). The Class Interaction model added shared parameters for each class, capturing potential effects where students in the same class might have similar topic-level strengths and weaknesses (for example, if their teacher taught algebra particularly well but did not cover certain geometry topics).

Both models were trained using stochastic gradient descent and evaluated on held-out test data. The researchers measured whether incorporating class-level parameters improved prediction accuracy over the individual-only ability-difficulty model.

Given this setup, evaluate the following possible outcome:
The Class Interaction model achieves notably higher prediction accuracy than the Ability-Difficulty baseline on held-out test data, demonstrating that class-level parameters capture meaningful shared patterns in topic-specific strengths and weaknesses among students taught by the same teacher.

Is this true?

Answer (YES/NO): NO